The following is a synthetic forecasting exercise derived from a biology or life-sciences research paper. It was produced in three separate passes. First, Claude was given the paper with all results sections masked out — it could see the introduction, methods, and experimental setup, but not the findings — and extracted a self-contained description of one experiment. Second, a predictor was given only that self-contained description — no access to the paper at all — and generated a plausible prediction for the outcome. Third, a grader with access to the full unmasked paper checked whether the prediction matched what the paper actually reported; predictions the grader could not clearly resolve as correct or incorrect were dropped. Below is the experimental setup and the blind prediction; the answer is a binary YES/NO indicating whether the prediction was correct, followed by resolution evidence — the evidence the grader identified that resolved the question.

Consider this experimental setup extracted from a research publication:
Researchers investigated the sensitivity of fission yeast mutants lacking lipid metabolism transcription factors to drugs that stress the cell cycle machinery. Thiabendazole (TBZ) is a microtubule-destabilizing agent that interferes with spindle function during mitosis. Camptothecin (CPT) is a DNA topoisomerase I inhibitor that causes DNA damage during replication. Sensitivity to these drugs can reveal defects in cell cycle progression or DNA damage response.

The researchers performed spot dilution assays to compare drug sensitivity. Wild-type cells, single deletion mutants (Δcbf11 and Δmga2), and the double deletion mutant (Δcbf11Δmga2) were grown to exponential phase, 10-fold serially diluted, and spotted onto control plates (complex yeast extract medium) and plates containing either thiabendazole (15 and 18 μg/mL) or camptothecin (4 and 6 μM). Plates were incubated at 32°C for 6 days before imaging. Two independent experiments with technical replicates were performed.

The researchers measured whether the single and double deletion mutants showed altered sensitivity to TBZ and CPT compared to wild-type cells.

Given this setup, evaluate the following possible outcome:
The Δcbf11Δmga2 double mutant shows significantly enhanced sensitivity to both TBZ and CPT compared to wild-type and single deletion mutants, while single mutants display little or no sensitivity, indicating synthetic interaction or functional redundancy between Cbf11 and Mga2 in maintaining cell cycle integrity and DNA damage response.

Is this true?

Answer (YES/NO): NO